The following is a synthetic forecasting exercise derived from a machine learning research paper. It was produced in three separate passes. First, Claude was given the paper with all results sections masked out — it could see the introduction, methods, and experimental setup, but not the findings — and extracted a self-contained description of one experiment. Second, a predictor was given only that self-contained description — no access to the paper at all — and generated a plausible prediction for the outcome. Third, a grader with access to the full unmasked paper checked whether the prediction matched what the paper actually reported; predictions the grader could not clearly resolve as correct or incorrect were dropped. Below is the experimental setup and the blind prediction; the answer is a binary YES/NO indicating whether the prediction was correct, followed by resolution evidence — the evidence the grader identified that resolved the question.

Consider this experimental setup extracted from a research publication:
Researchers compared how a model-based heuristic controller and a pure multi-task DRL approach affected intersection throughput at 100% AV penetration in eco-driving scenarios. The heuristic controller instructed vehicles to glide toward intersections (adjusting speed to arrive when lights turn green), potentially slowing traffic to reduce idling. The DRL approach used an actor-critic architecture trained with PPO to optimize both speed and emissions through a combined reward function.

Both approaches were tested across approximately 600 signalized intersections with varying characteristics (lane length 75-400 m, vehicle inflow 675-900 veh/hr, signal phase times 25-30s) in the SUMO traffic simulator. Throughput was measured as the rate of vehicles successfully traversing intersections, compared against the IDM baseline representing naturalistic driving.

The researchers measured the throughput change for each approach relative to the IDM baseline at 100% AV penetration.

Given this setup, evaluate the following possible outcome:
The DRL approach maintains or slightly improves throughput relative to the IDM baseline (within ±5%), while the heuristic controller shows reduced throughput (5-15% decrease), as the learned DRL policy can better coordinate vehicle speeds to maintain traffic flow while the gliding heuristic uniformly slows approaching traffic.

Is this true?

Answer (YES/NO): NO